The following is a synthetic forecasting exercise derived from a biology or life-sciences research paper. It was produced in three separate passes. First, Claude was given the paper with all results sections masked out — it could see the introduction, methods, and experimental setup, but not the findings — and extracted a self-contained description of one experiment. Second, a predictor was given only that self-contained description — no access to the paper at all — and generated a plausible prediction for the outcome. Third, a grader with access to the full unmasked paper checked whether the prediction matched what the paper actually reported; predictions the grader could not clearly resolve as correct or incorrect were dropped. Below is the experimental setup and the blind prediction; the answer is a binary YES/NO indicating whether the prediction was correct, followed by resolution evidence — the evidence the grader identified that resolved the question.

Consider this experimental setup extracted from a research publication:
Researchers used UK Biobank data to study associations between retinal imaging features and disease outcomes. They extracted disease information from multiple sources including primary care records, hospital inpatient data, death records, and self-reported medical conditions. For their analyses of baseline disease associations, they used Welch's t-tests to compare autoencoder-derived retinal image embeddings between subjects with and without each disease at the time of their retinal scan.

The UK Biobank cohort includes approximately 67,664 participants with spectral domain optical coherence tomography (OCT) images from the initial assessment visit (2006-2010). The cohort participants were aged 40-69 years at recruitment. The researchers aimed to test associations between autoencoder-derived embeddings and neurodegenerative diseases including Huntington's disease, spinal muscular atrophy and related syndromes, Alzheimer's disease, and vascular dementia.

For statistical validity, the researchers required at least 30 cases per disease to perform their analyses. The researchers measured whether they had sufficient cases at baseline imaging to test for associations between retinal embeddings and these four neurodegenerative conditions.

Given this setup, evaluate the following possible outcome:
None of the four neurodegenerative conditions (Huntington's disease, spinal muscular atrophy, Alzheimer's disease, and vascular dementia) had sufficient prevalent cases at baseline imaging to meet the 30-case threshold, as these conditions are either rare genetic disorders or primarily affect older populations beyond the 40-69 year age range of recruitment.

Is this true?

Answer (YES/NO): YES